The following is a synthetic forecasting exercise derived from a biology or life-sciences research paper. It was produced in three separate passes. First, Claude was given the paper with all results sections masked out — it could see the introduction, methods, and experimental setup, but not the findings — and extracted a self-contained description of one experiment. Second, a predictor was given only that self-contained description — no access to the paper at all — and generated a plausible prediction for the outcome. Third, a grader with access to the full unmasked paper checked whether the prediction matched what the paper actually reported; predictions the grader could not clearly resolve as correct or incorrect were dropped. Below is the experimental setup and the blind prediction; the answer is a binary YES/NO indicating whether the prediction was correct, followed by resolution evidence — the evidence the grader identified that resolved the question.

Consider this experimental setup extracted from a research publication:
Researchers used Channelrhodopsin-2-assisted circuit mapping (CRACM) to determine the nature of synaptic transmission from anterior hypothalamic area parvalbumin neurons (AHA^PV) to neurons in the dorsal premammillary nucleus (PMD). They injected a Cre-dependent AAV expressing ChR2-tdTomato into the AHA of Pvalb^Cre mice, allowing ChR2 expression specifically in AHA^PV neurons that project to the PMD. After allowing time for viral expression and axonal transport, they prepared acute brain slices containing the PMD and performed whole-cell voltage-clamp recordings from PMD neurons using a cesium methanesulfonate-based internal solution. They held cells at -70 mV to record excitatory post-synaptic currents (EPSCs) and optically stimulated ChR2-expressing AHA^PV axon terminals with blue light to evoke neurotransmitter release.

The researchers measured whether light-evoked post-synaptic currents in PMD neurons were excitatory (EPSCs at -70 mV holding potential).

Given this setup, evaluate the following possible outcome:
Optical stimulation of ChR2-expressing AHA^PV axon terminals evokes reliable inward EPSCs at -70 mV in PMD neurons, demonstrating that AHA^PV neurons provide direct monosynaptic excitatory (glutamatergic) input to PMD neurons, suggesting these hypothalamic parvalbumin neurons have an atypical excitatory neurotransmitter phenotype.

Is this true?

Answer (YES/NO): YES